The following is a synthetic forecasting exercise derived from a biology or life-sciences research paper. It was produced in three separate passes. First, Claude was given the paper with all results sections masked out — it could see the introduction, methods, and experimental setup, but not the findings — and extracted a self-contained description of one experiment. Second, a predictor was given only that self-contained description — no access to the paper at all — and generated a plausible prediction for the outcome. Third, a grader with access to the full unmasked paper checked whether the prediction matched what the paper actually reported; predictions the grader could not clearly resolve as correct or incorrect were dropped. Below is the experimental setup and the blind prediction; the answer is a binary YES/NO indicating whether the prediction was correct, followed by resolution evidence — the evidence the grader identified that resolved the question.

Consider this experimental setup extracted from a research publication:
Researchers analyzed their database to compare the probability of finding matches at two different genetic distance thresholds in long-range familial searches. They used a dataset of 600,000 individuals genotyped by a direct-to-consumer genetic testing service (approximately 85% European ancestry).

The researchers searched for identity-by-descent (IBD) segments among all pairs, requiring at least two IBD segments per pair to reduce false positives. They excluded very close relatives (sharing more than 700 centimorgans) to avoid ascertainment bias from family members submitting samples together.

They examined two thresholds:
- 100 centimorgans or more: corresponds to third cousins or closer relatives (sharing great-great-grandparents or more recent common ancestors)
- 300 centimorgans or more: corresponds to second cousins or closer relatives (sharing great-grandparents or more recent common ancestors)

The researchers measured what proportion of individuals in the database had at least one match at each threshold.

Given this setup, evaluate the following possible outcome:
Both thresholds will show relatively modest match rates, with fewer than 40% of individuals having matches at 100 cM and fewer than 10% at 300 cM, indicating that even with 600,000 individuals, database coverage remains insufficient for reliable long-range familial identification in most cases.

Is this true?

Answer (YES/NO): NO